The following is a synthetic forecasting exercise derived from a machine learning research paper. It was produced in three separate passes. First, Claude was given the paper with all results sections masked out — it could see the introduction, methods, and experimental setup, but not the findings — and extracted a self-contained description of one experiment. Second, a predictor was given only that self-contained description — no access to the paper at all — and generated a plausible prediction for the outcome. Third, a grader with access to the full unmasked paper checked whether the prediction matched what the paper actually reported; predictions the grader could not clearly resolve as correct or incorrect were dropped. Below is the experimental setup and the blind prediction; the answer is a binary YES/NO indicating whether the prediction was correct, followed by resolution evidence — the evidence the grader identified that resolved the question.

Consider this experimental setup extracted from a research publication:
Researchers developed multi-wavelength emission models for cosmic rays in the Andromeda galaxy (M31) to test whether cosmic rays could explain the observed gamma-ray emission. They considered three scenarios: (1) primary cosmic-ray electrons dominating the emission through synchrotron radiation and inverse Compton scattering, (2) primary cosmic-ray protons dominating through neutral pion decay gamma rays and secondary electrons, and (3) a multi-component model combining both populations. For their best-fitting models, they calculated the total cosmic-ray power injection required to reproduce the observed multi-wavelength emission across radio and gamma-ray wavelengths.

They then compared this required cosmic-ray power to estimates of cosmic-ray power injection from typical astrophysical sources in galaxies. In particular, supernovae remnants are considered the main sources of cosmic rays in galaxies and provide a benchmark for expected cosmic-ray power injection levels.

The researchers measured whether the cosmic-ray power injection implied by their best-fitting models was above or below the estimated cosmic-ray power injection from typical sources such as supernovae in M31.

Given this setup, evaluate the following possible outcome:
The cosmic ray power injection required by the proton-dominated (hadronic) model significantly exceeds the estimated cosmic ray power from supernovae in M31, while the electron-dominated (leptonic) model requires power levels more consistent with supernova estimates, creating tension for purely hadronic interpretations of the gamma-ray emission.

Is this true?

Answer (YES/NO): NO